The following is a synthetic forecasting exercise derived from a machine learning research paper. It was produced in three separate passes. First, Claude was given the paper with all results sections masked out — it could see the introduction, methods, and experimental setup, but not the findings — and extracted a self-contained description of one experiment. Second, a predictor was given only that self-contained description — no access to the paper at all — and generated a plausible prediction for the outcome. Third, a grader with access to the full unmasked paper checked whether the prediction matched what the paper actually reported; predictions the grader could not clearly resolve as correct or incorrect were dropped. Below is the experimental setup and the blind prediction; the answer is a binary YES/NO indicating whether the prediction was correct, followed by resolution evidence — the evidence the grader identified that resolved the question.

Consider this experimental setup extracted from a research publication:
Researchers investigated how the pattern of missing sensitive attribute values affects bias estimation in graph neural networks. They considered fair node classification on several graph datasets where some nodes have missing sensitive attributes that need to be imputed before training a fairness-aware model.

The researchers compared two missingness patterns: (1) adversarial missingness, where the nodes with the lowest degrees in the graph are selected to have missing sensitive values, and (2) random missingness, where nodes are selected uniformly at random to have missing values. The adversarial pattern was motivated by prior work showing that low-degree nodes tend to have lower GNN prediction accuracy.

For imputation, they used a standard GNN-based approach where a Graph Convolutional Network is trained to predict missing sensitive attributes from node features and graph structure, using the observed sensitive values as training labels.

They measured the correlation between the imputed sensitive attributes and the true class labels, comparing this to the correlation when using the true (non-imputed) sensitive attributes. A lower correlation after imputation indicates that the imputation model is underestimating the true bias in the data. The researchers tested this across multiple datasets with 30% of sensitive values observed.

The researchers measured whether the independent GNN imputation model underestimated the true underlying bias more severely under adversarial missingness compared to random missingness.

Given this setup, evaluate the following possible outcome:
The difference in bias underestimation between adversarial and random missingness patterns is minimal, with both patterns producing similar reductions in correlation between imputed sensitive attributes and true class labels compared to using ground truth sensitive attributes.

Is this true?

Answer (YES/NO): NO